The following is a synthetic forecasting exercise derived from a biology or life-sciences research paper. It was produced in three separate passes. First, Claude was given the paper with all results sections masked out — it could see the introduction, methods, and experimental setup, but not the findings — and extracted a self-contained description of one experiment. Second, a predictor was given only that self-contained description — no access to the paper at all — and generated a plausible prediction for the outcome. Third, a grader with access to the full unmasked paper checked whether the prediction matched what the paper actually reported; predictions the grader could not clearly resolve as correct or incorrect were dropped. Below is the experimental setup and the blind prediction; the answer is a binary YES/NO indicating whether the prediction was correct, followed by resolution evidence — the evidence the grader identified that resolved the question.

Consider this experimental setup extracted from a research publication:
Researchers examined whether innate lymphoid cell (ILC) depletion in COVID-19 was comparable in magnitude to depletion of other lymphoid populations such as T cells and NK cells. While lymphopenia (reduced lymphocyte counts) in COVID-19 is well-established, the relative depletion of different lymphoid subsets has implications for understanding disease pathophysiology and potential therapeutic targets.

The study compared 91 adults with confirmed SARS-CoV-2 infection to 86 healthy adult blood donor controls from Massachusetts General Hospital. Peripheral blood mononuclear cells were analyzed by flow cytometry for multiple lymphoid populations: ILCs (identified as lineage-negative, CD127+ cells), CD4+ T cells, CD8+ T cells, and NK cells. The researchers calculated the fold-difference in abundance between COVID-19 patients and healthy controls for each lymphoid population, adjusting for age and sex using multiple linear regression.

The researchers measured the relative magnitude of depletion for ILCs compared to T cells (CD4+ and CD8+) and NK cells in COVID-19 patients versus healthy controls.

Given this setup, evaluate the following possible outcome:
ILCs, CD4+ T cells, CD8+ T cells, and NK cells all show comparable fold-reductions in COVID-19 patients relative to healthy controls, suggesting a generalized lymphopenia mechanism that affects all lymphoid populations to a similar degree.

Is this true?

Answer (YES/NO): NO